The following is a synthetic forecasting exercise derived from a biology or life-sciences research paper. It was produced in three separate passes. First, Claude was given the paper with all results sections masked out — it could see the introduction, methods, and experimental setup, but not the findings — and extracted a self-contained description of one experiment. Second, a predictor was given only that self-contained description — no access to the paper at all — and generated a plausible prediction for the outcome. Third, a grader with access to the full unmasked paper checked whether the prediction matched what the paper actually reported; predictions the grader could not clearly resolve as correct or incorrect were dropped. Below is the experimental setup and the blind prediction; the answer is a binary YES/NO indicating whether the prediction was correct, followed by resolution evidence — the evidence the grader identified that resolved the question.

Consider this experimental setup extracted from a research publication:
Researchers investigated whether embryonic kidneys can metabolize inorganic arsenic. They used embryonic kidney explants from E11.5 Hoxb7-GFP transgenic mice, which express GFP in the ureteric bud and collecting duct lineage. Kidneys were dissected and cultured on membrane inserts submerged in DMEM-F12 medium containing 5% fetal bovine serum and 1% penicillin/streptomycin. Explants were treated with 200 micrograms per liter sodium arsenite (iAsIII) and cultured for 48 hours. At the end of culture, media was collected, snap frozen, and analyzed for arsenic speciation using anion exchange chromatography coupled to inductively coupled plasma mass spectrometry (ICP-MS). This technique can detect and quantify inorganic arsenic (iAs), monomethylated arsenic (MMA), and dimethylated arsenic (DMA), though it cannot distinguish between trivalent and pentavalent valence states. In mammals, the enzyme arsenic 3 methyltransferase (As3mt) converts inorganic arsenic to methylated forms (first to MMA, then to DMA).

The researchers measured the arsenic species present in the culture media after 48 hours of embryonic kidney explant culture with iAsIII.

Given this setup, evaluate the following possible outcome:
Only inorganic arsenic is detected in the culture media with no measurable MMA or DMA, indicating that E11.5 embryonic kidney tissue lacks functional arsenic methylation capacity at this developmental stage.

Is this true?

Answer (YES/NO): NO